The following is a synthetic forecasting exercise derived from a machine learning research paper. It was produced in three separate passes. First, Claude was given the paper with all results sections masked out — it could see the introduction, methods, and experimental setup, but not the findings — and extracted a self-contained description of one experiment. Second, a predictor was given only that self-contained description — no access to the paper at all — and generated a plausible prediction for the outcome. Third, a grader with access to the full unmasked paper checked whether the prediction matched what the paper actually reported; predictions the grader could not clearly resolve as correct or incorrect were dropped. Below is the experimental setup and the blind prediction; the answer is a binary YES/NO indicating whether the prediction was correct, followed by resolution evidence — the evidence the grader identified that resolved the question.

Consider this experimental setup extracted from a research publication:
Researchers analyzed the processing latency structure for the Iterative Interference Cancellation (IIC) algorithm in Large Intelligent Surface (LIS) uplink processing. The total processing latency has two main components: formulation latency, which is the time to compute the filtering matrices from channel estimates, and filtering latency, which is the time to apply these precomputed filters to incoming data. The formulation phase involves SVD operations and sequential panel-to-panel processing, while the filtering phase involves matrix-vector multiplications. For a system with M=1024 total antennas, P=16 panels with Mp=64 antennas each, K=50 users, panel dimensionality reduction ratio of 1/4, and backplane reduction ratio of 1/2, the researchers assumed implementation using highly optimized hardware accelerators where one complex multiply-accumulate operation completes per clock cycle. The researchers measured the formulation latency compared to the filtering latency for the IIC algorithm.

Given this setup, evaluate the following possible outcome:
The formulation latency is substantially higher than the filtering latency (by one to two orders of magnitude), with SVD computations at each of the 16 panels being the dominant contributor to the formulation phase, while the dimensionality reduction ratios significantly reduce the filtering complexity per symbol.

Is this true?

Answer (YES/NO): YES